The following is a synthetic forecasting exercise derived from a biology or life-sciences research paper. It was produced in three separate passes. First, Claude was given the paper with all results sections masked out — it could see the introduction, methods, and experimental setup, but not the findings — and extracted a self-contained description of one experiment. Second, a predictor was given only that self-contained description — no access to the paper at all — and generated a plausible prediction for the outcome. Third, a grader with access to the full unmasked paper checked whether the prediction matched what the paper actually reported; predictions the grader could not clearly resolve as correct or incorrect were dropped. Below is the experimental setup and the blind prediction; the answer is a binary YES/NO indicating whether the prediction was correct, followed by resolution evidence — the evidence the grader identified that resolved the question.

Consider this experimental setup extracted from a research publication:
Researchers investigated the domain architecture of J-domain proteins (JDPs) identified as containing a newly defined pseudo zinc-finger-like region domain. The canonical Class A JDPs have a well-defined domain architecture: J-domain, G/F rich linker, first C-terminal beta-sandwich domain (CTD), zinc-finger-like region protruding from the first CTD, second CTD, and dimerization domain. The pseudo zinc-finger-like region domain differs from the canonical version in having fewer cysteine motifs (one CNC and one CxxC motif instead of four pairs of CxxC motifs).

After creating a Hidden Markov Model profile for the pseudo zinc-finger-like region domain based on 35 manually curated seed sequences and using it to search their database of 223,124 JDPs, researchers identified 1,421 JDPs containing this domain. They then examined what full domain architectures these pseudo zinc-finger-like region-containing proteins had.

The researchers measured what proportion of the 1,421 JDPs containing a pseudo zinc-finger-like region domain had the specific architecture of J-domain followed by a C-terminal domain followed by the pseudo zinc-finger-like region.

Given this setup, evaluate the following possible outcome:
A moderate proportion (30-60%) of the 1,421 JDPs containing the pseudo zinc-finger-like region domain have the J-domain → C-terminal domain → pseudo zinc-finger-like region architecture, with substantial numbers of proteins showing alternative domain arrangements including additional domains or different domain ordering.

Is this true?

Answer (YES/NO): NO